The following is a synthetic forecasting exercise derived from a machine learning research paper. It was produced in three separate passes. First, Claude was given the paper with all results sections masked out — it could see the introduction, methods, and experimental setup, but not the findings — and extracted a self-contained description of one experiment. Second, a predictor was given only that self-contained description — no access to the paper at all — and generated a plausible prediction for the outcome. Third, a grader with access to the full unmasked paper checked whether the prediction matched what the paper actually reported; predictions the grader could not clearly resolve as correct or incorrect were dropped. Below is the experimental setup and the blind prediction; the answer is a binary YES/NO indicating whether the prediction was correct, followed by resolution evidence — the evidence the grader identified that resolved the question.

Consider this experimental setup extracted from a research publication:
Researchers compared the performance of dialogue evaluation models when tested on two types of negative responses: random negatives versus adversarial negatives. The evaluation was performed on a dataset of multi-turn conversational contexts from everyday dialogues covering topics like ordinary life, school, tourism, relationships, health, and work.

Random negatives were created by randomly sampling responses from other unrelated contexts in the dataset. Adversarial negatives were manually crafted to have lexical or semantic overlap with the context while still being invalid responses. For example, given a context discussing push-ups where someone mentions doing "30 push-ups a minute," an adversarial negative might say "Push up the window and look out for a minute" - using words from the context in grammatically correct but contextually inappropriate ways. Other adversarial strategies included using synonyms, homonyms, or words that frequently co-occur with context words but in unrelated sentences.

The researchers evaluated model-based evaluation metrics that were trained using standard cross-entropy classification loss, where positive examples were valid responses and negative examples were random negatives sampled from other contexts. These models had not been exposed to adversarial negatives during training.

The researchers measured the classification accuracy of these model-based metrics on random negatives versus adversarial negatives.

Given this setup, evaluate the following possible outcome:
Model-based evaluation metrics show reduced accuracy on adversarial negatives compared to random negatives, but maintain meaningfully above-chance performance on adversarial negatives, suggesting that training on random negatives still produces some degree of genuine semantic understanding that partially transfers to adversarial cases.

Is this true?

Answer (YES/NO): YES